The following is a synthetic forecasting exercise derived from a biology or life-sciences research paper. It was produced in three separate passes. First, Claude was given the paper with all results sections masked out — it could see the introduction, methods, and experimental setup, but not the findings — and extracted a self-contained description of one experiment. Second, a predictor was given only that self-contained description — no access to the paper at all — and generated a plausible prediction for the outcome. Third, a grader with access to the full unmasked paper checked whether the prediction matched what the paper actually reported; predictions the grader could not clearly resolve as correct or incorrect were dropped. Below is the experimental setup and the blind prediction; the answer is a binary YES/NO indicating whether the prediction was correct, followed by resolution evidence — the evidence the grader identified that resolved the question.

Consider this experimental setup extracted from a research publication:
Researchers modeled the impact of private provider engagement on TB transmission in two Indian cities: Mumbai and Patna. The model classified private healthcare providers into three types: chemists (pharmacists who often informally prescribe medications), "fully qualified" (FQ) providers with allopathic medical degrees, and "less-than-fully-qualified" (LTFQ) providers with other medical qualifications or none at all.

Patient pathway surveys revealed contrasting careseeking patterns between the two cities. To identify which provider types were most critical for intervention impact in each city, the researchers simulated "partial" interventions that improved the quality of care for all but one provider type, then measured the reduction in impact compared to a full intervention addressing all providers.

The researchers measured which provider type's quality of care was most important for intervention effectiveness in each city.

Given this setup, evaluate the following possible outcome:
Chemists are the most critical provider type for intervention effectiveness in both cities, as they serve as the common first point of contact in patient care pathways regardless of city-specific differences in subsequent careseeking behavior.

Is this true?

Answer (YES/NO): NO